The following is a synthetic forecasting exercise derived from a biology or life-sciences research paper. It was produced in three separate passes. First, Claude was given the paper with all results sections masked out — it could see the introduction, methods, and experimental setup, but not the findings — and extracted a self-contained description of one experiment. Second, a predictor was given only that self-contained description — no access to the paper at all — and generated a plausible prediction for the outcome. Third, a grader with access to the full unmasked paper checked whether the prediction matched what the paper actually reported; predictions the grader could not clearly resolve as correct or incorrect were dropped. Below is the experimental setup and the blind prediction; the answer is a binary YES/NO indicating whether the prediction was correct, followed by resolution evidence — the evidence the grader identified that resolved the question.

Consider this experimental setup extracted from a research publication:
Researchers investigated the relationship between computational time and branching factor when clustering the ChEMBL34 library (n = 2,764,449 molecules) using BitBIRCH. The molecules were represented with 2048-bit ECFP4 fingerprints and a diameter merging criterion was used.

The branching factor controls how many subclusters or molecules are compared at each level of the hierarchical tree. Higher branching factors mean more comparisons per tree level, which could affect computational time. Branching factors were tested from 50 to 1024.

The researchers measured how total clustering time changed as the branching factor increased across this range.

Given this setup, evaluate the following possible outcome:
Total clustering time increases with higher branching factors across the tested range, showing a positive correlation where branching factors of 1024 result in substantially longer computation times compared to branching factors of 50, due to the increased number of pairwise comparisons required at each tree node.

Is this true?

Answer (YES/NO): NO